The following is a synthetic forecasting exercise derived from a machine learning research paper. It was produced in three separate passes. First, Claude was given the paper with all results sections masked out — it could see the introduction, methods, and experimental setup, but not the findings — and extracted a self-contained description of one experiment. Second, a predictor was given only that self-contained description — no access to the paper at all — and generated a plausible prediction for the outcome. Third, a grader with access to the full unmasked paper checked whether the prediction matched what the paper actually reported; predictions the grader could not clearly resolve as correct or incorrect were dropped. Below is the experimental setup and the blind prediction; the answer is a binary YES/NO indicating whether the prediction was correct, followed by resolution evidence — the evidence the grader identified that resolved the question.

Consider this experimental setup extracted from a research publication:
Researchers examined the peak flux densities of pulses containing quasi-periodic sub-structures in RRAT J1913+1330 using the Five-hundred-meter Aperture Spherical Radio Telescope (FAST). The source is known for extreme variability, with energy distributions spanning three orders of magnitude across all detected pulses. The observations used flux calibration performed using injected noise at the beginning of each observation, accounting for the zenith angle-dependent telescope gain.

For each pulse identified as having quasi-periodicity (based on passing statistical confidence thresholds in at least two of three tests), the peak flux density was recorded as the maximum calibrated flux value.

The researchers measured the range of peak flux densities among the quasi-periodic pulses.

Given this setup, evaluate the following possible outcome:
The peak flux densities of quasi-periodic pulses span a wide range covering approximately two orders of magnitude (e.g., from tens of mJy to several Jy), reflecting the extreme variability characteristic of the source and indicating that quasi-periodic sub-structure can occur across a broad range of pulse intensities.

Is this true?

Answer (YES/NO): NO